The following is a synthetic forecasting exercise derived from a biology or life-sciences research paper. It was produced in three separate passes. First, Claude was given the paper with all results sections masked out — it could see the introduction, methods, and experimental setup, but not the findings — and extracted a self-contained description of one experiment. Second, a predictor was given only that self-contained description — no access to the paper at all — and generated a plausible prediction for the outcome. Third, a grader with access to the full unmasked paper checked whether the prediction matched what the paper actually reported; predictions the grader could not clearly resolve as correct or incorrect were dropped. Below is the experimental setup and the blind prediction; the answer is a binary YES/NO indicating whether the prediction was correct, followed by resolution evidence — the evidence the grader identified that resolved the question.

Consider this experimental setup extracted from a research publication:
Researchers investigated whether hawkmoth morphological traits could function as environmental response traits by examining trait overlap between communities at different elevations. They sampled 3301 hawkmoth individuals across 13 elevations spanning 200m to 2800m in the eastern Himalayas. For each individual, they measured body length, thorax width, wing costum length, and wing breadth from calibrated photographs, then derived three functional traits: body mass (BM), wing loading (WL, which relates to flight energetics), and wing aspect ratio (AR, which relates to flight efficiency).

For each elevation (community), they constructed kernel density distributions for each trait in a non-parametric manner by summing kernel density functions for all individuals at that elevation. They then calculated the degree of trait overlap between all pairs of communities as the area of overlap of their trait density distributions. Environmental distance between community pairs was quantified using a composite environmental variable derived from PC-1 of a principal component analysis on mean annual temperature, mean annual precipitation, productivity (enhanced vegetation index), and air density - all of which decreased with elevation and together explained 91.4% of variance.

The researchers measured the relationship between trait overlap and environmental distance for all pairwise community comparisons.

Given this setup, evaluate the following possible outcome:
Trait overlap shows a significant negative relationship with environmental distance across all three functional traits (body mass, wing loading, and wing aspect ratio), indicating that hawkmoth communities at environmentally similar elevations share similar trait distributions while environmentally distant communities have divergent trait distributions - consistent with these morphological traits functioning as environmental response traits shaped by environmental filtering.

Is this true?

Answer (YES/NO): YES